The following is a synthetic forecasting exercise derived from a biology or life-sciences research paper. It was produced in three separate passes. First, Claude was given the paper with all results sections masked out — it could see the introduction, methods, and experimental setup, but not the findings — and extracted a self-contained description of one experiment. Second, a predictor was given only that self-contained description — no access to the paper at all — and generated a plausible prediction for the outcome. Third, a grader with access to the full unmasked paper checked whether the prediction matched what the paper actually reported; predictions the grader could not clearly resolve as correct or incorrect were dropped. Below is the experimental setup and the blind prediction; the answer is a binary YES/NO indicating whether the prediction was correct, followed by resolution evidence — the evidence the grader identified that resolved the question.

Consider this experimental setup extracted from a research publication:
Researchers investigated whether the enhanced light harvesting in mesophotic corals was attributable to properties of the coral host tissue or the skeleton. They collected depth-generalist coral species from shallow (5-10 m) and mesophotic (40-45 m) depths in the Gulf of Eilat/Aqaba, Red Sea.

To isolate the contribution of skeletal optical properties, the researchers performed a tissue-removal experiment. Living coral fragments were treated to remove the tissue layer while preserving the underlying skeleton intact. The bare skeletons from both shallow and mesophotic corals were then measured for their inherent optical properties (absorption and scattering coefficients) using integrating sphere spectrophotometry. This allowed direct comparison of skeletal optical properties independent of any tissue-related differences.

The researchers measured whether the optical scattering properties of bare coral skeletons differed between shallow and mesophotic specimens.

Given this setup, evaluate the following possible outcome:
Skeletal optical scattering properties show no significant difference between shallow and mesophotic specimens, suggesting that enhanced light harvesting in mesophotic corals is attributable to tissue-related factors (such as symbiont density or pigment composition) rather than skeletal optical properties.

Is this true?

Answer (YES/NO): NO